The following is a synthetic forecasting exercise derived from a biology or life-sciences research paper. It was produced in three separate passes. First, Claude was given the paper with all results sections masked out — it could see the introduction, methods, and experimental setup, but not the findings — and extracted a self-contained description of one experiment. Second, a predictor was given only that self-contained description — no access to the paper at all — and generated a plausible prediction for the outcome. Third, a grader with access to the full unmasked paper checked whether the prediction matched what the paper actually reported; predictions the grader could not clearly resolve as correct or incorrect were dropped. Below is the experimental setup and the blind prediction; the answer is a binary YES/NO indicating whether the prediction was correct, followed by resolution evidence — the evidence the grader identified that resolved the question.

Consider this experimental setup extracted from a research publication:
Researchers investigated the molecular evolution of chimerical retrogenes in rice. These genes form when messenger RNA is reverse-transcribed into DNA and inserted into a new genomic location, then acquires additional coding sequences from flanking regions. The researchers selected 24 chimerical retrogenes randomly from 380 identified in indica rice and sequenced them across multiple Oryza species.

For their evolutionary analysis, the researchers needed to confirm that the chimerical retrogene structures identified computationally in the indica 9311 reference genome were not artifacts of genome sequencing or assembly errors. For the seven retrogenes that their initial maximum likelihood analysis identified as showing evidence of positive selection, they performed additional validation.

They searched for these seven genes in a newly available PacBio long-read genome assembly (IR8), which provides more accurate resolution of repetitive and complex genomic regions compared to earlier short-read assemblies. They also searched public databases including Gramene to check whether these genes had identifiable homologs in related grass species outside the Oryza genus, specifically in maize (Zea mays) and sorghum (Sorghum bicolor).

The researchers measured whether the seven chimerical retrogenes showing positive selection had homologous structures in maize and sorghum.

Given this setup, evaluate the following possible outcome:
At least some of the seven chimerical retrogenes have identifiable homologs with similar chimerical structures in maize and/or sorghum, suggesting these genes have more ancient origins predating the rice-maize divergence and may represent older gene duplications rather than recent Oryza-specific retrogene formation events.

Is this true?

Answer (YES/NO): NO